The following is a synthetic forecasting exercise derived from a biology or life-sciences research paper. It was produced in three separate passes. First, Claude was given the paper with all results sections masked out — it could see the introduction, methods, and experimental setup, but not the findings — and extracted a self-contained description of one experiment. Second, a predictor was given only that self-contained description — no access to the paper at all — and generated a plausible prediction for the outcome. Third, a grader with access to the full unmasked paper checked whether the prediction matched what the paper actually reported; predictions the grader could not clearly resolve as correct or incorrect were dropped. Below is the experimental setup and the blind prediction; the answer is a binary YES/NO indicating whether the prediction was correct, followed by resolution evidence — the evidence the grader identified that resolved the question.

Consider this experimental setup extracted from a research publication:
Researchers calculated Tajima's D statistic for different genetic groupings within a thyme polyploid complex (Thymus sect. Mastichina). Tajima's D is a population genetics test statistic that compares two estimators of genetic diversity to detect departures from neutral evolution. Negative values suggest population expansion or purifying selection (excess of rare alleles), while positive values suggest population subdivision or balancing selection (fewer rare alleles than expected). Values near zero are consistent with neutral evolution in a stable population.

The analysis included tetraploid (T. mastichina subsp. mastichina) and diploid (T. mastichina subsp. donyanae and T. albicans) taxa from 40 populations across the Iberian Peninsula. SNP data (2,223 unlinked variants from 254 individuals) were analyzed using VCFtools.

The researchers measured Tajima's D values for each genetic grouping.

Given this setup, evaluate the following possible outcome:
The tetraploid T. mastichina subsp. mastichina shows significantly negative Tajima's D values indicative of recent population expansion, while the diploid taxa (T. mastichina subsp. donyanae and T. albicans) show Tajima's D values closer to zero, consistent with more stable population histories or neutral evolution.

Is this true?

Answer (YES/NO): NO